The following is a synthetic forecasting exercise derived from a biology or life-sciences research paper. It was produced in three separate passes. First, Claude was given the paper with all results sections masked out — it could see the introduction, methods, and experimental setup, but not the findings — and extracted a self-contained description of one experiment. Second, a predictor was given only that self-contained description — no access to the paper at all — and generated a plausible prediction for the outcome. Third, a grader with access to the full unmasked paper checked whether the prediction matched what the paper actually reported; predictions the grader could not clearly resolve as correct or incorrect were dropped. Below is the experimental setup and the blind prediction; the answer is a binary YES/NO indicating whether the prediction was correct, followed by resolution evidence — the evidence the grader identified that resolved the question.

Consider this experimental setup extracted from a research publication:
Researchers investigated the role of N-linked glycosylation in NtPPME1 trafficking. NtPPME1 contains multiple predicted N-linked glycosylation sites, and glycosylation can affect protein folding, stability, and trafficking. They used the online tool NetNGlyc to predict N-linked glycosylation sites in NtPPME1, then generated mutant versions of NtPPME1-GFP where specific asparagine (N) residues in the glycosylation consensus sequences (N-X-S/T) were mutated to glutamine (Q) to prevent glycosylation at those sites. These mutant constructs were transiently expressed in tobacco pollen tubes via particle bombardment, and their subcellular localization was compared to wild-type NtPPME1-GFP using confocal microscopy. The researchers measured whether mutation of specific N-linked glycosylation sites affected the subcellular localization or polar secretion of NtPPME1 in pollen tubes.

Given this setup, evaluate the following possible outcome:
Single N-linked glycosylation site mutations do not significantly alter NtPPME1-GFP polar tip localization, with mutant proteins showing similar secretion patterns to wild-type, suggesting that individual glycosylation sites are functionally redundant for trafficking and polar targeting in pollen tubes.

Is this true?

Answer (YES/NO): NO